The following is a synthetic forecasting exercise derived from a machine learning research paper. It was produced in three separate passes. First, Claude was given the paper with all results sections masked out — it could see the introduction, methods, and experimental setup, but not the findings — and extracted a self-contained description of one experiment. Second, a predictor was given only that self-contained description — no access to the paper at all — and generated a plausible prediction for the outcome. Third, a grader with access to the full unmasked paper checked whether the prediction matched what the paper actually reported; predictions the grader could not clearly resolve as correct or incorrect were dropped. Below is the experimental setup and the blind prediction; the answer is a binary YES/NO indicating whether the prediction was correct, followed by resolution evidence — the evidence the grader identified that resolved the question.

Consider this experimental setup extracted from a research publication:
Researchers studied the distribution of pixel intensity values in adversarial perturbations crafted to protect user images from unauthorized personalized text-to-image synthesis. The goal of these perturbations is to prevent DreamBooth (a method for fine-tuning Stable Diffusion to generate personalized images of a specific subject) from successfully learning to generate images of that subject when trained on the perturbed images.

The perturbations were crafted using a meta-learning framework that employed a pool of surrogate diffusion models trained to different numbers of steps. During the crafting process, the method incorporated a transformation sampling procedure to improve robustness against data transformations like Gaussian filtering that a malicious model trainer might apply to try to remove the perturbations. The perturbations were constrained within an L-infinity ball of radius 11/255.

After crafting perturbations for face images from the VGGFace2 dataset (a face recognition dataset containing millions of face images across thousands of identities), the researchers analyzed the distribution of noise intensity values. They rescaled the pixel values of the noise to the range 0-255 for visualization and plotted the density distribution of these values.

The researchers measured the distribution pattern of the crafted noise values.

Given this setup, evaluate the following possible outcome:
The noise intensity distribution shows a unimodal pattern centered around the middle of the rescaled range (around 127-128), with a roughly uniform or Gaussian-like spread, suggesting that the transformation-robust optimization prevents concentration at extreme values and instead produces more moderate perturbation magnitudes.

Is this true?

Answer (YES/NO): NO